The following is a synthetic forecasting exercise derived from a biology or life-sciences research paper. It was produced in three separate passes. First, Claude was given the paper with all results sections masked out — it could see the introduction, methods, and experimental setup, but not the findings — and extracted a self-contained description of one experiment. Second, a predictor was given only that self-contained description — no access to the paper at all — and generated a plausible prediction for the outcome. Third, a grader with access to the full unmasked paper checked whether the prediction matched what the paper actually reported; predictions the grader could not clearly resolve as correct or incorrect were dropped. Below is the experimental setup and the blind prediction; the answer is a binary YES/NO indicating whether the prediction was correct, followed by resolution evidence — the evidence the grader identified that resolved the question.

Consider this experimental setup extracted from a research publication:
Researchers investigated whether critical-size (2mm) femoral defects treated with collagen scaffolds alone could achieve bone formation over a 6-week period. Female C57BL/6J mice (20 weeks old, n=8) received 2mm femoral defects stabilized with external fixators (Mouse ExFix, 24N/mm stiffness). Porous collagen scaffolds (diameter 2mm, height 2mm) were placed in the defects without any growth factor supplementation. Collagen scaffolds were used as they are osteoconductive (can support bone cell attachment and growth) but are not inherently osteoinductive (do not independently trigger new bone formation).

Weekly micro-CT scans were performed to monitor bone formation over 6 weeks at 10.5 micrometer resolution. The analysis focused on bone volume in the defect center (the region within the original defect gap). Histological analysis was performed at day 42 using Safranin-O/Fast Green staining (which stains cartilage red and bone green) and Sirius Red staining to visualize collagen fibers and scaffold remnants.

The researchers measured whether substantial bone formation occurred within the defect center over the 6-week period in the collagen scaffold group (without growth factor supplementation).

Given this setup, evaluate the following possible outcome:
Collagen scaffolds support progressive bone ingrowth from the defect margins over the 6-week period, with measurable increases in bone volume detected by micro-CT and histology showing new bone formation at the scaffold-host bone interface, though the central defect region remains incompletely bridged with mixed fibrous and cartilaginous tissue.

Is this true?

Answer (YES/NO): NO